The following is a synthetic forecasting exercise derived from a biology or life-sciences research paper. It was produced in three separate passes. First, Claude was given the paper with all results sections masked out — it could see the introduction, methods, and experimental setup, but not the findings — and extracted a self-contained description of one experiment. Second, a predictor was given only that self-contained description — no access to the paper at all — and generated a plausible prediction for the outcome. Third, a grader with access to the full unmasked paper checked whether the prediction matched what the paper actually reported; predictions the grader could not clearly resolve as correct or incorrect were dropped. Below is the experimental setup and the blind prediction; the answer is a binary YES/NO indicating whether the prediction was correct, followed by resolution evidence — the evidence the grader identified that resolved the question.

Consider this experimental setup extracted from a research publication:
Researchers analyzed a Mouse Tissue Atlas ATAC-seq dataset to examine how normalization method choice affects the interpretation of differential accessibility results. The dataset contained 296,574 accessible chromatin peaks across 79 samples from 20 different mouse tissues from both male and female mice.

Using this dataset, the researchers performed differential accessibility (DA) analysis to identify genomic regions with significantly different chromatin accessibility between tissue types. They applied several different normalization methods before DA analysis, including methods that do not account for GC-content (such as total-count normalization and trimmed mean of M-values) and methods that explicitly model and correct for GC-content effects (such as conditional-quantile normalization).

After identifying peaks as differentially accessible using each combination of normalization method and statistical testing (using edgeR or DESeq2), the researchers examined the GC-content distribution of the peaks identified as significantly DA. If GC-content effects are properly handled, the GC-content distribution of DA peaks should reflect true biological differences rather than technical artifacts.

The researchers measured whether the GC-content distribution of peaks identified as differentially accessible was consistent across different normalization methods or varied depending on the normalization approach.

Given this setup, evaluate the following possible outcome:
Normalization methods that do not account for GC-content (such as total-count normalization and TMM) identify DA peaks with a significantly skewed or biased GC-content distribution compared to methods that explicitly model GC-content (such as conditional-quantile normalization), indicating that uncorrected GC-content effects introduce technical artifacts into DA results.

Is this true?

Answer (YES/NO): NO